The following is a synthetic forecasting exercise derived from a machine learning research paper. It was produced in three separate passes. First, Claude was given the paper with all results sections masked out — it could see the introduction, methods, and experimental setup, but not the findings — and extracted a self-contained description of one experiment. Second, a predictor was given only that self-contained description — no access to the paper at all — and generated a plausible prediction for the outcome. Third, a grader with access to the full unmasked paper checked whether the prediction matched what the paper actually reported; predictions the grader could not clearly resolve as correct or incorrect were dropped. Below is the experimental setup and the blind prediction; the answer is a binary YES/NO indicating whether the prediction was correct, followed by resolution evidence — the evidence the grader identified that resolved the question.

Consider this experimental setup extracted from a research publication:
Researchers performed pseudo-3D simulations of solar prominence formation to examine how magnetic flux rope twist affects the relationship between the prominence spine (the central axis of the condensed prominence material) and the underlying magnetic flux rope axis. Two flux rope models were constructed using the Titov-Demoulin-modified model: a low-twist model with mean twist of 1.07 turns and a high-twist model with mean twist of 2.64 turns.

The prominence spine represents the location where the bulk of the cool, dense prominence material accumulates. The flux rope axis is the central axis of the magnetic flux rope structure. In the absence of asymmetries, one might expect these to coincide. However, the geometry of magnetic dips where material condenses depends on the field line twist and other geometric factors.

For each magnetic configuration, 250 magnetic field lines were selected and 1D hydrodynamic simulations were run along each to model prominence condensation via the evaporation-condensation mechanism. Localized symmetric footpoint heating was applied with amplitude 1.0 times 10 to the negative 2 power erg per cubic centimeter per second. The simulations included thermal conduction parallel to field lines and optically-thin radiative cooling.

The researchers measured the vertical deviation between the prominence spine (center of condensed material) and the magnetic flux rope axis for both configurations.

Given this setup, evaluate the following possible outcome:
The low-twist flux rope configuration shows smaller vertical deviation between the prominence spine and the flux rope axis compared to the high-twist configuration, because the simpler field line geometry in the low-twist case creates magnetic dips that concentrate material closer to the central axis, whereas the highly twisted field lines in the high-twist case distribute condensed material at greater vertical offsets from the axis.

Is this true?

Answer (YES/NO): NO